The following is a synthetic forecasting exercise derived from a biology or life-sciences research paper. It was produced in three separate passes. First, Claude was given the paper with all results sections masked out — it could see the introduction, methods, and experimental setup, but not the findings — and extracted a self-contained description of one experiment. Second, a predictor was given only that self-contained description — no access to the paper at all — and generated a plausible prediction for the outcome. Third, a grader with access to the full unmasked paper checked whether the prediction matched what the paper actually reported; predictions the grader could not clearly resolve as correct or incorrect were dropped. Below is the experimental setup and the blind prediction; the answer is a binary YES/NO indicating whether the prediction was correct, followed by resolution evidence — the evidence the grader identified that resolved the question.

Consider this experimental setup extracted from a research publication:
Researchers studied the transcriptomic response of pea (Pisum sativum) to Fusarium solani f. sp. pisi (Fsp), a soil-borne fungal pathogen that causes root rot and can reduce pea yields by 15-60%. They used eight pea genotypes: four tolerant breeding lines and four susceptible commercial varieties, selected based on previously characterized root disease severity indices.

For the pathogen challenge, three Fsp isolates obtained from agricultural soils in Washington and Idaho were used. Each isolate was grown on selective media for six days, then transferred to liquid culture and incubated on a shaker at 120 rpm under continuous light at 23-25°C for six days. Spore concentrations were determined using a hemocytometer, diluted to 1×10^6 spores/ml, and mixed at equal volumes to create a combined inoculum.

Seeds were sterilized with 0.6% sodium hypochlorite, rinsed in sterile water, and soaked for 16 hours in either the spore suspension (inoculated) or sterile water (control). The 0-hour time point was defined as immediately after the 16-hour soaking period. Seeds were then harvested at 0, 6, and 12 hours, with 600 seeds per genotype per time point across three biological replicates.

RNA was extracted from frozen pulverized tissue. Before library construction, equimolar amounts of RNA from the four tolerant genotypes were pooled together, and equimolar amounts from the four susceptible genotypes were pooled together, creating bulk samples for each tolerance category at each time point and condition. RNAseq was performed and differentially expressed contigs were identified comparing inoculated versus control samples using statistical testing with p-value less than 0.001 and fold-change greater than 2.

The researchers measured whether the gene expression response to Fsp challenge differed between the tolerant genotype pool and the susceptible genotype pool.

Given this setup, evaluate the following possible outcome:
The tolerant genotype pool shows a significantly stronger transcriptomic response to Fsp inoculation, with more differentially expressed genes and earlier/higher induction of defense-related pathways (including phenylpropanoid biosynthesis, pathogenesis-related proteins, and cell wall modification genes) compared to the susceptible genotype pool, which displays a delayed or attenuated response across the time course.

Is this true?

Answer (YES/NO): NO